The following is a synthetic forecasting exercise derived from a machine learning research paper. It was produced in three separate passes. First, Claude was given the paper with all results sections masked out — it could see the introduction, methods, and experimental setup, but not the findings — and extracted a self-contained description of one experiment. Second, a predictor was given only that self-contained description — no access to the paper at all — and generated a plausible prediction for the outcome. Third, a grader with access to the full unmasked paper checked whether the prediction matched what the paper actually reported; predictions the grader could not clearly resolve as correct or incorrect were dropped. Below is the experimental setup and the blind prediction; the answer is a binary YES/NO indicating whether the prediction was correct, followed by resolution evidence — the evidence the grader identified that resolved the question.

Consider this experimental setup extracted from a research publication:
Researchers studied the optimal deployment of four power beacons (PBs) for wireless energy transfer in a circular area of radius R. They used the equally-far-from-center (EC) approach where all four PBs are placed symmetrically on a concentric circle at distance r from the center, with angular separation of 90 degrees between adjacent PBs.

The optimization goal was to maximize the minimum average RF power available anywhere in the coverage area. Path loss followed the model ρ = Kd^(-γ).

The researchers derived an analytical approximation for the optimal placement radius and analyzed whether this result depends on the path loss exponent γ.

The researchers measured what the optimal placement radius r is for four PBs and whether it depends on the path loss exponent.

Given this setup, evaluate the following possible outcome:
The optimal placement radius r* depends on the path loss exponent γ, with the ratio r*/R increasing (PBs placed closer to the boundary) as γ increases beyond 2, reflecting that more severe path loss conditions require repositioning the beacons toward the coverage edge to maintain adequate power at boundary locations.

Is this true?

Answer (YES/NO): NO